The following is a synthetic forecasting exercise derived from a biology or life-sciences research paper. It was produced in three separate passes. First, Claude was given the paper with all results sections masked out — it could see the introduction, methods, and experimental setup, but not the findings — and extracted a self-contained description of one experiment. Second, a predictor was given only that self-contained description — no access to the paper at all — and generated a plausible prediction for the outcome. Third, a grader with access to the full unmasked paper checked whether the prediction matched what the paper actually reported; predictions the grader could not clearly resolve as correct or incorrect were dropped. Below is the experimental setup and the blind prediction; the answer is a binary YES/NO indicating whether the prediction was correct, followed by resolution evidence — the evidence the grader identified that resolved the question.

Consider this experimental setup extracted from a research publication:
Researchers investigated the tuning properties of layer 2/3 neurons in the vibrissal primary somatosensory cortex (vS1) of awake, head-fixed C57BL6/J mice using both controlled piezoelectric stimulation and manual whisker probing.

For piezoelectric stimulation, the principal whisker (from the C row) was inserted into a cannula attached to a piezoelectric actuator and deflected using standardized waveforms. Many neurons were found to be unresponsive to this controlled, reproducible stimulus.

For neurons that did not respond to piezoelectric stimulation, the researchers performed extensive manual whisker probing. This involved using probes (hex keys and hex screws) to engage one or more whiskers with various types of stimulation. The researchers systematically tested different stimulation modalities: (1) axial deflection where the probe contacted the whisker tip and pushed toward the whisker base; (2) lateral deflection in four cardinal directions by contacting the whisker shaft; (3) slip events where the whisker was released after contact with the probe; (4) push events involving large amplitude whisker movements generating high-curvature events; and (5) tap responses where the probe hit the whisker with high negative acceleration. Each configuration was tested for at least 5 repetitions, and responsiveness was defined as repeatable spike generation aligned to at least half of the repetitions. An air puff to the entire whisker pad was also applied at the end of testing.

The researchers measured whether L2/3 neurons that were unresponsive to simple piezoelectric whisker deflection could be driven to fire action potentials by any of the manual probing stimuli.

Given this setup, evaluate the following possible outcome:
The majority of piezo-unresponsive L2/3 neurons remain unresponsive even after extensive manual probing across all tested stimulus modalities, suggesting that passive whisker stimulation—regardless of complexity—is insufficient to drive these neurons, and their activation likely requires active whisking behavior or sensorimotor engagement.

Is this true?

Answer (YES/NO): NO